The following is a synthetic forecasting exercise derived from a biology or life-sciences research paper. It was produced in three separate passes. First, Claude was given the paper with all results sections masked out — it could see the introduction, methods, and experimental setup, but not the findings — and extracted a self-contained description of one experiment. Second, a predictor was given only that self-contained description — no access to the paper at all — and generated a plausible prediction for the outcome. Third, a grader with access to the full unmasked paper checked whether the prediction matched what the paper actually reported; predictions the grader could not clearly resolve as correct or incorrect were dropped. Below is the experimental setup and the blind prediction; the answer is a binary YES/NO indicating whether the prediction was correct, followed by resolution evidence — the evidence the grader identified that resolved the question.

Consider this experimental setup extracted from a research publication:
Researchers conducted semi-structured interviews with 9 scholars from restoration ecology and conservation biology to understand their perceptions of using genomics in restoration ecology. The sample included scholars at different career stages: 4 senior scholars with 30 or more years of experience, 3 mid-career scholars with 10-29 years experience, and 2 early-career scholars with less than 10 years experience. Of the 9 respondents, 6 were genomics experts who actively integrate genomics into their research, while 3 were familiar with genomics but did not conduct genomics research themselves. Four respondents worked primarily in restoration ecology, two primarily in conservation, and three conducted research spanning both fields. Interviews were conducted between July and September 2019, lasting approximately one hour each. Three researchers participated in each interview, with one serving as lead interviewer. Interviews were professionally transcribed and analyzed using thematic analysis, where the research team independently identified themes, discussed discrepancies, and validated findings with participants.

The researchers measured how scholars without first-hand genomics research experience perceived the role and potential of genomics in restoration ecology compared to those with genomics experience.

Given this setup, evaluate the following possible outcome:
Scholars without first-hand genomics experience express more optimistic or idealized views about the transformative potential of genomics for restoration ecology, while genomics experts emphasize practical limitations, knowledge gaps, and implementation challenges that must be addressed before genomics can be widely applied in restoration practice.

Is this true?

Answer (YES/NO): NO